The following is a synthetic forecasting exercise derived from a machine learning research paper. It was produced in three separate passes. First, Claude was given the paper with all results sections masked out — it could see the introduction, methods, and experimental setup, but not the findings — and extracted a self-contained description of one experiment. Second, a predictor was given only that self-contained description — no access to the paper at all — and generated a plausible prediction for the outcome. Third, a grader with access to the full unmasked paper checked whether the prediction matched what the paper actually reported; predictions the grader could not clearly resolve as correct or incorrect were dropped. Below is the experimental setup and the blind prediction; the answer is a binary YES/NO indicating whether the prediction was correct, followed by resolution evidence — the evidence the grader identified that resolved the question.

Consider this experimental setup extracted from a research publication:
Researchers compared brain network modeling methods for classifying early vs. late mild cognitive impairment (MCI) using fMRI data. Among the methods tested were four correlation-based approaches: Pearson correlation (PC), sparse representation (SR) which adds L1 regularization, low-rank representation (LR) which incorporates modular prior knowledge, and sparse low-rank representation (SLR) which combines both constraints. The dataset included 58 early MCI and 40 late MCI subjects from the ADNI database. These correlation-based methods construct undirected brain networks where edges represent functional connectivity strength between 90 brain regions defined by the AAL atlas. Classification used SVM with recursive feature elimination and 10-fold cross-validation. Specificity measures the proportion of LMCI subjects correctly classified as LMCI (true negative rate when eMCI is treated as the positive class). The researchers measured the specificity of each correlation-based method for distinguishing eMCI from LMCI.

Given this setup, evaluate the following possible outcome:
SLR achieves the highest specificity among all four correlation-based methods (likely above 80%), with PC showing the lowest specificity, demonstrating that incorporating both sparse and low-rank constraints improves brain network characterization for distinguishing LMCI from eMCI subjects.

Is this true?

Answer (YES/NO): NO